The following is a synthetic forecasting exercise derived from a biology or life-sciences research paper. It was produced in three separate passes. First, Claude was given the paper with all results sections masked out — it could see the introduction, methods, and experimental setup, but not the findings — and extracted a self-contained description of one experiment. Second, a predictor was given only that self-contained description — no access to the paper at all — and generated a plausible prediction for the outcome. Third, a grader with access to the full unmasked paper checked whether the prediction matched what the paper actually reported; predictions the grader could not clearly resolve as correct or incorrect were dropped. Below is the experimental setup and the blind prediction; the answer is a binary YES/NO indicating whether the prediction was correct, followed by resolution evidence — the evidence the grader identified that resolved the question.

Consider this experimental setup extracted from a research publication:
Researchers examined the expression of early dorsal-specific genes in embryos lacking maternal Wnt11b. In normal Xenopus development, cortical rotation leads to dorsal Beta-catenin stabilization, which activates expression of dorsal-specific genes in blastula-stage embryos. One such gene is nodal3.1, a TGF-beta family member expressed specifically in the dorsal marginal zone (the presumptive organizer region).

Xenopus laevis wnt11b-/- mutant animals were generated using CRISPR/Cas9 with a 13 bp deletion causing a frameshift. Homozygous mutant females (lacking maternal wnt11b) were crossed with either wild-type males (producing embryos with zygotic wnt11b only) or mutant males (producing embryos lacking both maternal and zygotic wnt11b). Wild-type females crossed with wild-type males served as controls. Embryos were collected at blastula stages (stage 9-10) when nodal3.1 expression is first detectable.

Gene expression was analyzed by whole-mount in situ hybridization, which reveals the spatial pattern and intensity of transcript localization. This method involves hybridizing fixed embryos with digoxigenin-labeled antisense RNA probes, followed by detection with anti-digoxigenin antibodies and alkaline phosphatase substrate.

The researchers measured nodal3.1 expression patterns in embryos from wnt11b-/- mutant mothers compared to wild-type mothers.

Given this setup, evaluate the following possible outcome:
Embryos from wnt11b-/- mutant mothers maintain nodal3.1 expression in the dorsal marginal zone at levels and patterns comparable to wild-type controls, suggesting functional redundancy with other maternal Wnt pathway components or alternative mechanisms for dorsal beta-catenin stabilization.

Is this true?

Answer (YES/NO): NO